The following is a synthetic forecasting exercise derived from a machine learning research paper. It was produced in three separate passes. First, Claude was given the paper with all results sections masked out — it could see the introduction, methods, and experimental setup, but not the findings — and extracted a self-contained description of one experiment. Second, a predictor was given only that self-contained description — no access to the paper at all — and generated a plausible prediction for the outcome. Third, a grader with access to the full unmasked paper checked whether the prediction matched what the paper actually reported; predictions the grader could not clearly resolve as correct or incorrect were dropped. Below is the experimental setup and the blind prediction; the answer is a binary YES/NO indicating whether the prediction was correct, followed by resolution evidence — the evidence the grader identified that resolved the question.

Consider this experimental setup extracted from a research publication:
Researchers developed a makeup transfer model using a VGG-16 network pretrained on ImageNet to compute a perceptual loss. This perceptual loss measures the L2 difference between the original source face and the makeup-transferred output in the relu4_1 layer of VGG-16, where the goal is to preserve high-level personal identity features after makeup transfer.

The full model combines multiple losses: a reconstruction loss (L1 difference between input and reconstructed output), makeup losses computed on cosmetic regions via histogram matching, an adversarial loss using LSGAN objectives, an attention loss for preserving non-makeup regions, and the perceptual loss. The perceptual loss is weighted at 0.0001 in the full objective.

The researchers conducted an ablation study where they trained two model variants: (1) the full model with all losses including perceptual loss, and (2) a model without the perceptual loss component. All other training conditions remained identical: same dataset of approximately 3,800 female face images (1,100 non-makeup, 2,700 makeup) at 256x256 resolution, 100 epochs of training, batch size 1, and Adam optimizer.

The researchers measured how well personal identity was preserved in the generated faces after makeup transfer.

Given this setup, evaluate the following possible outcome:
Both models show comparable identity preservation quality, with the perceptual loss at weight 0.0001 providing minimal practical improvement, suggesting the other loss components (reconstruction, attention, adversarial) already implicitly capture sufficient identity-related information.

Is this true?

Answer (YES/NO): YES